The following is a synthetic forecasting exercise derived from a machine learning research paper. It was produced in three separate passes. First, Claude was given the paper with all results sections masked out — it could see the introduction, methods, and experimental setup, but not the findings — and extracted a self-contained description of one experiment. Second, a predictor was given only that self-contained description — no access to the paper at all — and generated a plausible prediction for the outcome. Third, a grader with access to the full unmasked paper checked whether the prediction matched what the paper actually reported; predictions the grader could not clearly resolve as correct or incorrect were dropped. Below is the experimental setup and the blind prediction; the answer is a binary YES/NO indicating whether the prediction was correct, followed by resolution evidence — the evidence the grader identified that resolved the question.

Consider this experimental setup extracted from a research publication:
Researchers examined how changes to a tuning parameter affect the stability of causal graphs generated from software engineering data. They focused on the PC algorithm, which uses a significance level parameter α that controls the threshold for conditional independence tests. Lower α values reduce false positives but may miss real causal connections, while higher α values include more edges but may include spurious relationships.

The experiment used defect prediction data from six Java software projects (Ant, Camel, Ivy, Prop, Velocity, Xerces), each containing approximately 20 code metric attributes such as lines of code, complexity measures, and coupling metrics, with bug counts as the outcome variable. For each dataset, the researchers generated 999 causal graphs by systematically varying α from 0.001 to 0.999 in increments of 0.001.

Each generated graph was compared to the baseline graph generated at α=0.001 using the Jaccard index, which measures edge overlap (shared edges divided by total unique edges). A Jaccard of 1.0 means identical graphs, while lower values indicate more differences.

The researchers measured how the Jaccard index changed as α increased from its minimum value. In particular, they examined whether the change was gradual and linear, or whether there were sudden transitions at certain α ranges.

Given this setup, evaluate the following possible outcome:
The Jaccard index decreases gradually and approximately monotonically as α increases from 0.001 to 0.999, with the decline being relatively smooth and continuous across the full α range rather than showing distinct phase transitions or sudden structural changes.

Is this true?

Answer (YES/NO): NO